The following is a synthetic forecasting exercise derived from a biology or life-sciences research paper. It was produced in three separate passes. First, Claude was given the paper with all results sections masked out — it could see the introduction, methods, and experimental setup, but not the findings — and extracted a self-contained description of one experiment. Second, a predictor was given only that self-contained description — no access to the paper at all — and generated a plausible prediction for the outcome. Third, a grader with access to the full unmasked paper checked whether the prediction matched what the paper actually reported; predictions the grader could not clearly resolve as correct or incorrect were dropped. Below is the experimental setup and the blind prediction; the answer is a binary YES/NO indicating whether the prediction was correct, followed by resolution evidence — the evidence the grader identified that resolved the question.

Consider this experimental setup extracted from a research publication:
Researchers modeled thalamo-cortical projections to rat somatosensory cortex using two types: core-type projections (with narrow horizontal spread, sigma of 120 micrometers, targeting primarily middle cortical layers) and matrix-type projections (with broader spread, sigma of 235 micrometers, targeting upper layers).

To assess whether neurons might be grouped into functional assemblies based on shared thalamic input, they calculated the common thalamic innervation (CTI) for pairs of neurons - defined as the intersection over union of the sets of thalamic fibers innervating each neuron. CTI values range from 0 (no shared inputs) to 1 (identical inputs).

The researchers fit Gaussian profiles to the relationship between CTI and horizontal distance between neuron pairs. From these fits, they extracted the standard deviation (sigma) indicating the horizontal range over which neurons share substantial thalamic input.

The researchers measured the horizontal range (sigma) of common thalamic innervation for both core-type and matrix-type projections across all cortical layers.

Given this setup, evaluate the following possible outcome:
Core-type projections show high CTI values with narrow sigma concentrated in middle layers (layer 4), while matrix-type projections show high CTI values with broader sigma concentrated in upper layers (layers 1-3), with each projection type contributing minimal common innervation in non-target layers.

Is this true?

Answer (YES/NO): NO